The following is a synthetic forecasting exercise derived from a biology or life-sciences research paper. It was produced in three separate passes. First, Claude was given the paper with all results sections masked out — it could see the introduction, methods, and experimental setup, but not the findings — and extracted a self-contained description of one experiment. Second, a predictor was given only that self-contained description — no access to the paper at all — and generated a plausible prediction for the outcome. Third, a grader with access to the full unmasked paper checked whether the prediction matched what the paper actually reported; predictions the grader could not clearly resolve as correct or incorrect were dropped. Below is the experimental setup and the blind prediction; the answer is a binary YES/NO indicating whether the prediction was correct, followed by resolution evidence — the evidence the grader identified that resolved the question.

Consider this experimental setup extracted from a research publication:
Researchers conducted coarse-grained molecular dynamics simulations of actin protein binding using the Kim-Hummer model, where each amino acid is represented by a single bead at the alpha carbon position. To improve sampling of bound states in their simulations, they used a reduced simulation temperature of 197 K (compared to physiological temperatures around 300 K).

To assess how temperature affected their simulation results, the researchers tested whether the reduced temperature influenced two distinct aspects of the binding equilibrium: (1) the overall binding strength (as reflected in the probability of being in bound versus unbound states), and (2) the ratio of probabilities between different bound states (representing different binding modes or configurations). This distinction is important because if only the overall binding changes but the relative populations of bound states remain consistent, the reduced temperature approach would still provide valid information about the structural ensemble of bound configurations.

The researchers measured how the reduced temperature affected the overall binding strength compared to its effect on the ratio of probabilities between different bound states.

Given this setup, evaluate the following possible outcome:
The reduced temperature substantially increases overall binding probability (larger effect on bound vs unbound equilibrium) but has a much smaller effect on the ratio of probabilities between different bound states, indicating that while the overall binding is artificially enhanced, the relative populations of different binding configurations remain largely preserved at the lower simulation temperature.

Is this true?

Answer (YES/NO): YES